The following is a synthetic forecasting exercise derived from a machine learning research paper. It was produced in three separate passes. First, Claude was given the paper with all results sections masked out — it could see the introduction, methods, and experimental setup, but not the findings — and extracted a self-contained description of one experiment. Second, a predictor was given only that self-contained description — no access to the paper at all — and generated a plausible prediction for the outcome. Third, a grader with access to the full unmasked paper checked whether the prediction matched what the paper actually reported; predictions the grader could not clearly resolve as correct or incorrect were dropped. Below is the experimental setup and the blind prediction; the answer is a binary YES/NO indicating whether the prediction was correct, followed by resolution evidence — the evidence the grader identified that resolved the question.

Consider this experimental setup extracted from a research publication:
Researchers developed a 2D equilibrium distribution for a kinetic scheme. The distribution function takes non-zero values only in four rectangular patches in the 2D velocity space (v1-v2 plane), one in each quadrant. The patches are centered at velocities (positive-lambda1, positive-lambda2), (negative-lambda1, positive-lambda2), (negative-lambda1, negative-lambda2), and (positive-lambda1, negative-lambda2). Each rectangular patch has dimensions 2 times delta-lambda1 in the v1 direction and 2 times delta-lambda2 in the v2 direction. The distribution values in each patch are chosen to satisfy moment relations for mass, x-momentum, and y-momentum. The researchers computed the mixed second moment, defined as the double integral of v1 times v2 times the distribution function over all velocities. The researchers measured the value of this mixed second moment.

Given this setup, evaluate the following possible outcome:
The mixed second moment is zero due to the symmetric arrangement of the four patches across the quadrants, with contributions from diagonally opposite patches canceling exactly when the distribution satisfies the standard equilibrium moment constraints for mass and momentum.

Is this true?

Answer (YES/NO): YES